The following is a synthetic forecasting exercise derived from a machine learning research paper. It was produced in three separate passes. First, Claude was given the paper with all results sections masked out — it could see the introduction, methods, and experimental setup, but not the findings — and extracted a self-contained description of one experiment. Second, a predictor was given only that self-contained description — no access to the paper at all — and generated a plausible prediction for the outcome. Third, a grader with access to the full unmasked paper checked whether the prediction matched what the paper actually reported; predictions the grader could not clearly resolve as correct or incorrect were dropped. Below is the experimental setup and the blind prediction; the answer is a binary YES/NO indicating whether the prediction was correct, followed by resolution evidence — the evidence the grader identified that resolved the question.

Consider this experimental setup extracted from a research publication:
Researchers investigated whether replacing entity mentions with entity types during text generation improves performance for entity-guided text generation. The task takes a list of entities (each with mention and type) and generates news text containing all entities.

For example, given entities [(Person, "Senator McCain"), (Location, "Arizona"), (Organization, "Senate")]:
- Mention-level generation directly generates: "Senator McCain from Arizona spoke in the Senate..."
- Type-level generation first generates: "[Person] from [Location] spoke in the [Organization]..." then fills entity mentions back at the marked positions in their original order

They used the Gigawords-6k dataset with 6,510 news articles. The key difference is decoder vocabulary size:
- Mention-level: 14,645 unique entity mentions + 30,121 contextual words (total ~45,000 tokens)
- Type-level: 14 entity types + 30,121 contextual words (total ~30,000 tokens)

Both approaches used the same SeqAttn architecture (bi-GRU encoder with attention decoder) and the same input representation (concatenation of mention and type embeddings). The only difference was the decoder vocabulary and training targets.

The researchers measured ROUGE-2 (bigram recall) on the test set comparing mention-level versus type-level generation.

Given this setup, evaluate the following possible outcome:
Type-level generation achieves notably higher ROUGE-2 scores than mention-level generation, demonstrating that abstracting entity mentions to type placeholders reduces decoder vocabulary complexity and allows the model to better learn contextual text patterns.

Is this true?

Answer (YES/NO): NO